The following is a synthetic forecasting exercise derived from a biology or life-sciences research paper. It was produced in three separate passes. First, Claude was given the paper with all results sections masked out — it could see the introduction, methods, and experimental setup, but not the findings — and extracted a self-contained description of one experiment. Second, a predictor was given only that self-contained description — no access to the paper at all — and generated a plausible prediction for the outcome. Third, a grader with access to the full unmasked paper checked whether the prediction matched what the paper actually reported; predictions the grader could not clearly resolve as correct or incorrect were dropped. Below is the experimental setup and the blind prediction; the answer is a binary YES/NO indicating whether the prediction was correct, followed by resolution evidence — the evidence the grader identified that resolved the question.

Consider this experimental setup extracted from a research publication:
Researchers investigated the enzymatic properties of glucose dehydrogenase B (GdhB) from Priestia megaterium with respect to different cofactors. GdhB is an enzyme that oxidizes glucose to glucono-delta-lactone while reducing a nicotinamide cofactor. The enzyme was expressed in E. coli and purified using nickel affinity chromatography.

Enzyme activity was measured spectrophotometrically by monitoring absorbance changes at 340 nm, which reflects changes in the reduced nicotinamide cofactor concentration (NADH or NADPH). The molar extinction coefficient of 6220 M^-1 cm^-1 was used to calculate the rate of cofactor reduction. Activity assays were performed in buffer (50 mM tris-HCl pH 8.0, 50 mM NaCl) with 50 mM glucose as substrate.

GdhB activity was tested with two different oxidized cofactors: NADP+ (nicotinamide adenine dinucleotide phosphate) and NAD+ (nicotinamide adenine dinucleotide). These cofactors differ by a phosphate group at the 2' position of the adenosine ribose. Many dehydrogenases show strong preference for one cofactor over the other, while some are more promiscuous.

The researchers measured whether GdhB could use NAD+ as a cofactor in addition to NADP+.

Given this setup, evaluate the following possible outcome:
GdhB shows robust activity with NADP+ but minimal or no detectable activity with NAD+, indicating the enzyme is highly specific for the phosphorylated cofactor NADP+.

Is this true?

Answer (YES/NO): NO